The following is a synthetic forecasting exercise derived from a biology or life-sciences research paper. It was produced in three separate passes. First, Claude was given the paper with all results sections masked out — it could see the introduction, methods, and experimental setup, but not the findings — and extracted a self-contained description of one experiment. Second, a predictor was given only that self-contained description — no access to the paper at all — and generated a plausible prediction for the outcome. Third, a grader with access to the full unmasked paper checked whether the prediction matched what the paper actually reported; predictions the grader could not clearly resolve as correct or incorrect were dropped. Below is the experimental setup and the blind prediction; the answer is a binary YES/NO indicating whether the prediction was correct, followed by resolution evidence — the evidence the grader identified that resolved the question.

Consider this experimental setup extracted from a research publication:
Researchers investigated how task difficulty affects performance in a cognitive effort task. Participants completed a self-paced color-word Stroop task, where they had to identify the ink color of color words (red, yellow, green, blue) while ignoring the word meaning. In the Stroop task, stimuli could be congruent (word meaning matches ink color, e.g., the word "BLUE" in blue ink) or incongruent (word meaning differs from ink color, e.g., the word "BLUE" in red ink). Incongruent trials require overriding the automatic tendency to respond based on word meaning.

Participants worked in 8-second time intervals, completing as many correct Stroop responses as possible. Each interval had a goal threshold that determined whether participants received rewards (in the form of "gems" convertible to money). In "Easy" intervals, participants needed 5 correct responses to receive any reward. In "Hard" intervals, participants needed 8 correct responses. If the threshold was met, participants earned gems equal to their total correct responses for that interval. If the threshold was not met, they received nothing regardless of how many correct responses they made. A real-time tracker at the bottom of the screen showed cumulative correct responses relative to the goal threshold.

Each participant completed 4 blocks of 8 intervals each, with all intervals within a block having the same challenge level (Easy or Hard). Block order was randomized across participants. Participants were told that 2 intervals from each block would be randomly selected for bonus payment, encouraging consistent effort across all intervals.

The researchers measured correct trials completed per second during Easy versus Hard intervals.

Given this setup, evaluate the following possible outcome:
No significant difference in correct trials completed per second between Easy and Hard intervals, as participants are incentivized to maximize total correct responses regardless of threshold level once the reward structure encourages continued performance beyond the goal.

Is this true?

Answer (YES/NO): NO